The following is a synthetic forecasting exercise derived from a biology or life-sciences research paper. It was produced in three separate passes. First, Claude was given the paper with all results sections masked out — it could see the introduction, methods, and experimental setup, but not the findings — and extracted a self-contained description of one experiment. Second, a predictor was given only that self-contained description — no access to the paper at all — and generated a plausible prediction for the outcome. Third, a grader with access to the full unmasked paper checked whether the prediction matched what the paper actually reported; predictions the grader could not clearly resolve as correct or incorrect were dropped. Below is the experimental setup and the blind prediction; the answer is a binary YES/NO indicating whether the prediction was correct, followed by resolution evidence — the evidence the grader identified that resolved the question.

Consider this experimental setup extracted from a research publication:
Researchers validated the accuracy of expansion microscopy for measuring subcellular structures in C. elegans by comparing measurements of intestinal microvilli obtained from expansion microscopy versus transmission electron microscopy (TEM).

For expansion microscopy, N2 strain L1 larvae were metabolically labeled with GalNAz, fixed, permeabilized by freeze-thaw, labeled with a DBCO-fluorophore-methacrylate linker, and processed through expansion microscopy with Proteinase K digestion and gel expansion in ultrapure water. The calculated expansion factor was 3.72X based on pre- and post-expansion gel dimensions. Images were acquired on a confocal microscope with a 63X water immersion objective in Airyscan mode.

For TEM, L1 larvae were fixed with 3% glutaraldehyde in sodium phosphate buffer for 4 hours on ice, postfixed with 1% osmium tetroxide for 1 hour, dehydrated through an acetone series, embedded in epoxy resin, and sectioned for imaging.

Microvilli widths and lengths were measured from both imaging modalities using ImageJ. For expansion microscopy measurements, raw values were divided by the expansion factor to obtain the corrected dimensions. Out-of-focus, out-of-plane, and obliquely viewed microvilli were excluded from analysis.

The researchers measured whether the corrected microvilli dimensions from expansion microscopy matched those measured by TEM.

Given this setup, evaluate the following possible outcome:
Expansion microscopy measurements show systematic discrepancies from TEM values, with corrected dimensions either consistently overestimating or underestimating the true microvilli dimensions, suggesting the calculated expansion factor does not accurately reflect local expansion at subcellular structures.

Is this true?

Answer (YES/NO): NO